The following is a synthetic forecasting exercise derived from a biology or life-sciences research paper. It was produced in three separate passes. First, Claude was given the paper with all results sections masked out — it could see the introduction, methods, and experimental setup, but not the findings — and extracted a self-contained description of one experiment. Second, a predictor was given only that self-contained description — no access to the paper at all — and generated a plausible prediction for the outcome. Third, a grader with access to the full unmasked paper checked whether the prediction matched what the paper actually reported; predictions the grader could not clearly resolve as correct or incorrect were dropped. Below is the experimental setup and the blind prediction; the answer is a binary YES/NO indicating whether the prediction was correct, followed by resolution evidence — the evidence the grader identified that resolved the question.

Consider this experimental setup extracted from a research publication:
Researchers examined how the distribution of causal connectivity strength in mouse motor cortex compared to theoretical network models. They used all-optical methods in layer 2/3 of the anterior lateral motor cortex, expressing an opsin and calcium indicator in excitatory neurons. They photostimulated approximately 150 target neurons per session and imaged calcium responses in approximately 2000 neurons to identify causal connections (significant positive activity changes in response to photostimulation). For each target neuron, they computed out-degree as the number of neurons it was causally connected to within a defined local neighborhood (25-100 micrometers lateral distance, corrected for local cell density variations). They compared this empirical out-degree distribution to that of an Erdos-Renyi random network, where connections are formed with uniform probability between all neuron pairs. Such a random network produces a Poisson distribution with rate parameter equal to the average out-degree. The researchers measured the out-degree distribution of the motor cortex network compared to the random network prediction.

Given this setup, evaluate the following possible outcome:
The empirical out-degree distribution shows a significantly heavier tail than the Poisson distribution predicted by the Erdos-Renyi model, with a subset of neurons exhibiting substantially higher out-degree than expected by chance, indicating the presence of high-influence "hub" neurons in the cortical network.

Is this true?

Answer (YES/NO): YES